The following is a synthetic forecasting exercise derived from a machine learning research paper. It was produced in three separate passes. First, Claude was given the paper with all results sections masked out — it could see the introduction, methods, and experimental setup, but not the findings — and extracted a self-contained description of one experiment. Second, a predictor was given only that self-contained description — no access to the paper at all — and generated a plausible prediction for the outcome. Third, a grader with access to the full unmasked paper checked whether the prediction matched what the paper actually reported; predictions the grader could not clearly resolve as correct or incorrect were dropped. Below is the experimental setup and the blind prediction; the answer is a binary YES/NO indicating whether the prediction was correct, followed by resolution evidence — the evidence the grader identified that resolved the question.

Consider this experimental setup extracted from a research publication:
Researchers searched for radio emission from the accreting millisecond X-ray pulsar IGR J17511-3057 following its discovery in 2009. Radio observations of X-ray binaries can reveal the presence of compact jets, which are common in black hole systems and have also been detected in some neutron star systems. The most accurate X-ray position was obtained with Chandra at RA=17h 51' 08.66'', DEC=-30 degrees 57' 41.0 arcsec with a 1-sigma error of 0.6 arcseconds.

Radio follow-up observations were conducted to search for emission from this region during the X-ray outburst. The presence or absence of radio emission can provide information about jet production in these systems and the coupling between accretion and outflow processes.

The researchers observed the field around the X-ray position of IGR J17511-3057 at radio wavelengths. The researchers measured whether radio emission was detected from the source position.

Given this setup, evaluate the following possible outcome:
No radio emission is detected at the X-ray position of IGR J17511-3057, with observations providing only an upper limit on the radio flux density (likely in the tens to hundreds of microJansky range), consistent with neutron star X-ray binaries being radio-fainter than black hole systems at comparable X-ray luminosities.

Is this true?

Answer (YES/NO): YES